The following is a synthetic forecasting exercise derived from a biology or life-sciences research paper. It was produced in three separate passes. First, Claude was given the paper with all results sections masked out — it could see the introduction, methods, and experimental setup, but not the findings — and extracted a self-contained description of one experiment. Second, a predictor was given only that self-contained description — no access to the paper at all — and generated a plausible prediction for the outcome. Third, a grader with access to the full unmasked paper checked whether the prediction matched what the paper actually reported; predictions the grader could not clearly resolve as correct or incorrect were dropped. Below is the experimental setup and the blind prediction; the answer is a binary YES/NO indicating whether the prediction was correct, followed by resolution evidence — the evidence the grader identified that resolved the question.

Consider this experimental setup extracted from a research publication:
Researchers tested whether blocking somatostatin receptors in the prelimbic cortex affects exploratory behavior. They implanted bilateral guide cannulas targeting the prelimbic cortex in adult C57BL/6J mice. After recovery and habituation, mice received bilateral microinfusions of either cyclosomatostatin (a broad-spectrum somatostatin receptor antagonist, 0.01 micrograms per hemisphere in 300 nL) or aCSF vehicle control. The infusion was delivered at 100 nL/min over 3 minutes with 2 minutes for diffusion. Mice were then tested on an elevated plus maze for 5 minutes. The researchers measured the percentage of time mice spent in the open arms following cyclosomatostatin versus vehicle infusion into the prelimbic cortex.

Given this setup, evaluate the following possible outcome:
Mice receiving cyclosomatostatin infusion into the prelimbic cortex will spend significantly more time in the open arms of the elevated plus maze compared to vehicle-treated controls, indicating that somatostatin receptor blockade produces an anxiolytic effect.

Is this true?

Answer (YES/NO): NO